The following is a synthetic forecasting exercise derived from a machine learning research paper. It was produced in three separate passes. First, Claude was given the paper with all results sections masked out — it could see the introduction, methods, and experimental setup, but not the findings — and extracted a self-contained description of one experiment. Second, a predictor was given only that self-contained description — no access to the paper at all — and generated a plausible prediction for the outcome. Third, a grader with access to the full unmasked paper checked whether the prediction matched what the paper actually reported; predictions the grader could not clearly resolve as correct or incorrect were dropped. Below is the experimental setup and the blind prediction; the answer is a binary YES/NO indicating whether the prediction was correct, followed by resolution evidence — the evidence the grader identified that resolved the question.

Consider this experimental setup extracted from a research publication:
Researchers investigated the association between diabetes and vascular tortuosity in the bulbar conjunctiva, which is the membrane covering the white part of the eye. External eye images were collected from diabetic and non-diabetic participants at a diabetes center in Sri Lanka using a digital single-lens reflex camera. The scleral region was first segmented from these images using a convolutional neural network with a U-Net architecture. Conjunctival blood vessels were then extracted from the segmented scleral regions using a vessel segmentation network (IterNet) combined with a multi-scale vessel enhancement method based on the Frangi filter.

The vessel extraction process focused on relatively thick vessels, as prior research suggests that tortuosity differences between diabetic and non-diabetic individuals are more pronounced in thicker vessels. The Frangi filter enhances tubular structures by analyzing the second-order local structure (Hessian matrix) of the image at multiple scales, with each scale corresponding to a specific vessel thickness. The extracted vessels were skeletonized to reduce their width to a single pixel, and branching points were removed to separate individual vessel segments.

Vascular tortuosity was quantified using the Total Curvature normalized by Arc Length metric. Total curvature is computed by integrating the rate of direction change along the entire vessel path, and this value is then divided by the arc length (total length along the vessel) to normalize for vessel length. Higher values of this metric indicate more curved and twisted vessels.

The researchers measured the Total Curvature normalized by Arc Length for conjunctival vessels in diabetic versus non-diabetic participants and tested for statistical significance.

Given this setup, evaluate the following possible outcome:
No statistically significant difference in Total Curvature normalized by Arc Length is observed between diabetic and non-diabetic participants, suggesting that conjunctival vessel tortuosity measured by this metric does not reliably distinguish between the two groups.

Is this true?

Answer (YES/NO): NO